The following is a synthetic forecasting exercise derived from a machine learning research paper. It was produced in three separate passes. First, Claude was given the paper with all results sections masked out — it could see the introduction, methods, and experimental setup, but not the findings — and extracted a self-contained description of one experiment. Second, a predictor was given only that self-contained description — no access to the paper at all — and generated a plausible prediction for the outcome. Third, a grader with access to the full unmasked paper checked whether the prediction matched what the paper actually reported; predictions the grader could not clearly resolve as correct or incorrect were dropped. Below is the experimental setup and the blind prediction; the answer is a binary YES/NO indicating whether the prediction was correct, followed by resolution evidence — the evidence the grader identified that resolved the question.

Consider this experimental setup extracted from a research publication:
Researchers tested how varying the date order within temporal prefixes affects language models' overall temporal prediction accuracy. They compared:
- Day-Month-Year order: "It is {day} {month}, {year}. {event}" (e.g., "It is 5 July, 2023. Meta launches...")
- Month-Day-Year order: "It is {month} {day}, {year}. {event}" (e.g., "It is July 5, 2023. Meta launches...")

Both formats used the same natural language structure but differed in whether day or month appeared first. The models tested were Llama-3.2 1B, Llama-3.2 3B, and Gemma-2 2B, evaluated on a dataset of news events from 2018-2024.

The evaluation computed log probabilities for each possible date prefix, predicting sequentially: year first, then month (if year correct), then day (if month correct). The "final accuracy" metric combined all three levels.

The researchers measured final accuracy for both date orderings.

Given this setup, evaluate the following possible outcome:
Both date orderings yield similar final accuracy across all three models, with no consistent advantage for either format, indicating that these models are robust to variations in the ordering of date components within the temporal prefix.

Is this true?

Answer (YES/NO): NO